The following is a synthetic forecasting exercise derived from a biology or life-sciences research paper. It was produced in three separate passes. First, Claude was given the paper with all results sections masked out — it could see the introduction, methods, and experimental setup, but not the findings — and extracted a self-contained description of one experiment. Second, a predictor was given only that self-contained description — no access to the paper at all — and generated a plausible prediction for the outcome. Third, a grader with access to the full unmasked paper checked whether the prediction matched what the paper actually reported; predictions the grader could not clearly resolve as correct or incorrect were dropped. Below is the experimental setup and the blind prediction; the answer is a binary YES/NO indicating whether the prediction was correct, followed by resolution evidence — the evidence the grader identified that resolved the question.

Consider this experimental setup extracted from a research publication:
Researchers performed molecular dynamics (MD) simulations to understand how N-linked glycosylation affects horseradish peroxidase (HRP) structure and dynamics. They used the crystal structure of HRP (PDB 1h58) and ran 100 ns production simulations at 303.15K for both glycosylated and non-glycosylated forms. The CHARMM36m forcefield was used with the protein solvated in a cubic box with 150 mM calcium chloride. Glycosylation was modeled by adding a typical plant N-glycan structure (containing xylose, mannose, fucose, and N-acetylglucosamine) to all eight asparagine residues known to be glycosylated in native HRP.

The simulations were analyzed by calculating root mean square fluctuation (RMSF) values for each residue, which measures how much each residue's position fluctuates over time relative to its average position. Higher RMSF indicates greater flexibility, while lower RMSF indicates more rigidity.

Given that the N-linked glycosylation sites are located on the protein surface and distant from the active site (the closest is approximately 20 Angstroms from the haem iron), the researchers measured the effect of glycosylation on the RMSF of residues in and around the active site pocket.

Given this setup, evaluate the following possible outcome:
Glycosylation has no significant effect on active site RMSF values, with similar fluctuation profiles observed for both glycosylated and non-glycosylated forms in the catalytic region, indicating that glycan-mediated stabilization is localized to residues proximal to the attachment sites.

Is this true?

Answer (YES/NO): NO